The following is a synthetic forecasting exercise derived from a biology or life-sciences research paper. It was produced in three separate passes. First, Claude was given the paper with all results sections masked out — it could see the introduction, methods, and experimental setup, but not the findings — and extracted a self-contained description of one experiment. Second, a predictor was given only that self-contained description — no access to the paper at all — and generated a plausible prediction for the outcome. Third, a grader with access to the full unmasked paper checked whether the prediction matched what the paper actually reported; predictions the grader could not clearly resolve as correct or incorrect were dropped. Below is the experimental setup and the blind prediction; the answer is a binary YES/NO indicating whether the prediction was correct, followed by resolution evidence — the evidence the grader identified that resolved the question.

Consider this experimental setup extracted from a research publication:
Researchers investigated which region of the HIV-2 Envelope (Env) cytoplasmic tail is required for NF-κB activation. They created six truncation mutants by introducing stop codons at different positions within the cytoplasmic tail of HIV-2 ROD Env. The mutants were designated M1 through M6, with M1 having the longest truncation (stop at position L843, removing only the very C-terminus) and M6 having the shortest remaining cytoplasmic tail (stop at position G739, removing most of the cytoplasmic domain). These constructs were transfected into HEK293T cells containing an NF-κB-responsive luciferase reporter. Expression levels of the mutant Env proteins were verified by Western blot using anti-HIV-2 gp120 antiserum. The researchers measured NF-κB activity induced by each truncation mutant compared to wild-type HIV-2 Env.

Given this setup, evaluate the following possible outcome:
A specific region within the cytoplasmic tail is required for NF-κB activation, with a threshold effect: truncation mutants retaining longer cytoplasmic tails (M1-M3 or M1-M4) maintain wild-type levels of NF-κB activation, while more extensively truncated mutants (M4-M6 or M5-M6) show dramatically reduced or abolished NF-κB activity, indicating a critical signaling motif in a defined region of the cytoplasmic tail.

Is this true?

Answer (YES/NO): YES